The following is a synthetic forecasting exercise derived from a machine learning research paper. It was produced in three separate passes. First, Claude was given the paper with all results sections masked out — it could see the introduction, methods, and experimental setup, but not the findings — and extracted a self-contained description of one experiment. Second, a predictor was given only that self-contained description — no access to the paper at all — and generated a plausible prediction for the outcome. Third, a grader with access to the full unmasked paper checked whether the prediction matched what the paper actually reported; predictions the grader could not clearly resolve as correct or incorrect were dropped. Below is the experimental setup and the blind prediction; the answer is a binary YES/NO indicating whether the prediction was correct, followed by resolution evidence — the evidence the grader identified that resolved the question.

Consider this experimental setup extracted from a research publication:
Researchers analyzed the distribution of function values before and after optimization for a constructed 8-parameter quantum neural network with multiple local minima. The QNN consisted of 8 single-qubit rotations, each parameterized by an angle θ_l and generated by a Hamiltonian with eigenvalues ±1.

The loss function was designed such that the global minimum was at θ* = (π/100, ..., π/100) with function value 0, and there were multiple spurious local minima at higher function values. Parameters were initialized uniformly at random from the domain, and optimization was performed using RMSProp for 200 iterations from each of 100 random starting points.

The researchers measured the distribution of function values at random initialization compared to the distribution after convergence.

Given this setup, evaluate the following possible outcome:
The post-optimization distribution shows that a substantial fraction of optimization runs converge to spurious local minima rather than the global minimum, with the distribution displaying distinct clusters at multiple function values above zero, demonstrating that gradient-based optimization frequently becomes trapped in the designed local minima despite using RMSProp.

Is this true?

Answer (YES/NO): YES